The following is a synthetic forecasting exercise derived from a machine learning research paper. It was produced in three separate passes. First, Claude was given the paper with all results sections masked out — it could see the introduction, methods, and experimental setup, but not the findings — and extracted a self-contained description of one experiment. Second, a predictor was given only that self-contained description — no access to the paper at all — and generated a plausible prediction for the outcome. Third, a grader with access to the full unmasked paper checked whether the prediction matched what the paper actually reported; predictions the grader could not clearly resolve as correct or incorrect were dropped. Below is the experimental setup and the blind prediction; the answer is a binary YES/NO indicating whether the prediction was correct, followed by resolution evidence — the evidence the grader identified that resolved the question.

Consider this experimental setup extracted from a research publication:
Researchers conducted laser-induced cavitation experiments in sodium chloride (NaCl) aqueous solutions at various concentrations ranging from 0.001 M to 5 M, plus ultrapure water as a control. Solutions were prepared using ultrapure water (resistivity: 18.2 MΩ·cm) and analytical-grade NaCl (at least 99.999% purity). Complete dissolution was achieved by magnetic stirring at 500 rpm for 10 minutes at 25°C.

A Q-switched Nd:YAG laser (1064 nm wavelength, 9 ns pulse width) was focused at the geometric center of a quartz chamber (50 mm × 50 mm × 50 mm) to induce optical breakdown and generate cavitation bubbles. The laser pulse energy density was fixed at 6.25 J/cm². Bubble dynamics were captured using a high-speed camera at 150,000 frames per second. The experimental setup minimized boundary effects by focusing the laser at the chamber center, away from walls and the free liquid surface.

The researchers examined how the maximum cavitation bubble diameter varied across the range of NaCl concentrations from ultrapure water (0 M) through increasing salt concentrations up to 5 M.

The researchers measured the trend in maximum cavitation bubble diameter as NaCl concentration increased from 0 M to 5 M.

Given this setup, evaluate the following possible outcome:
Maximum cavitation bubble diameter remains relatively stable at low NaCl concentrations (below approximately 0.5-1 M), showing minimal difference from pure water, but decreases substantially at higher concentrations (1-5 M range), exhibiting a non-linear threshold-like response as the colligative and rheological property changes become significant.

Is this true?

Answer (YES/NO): NO